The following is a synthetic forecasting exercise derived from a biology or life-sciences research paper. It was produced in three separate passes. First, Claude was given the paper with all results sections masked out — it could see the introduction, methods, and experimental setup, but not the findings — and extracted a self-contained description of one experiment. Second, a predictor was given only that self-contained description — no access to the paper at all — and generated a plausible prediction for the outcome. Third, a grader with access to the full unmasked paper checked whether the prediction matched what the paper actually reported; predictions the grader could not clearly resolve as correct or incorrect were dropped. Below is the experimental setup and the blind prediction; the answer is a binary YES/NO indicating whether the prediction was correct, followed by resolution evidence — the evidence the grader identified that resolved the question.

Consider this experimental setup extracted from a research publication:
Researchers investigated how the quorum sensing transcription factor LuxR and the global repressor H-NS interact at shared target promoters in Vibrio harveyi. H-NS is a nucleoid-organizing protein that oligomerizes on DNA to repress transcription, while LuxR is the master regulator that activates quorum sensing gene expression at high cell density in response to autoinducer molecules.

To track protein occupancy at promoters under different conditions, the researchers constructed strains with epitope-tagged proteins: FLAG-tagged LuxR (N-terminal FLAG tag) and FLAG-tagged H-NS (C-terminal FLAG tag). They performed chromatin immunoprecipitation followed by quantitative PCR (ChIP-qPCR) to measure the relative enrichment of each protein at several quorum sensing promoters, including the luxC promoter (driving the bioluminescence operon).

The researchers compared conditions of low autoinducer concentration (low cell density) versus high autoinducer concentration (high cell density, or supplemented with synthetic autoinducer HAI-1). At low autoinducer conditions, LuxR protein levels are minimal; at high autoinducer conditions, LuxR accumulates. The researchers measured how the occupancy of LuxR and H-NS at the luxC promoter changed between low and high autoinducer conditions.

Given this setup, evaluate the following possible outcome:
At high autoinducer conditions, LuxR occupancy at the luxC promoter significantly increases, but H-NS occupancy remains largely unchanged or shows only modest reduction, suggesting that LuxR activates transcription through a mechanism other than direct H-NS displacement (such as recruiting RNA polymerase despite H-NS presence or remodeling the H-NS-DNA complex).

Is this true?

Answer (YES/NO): NO